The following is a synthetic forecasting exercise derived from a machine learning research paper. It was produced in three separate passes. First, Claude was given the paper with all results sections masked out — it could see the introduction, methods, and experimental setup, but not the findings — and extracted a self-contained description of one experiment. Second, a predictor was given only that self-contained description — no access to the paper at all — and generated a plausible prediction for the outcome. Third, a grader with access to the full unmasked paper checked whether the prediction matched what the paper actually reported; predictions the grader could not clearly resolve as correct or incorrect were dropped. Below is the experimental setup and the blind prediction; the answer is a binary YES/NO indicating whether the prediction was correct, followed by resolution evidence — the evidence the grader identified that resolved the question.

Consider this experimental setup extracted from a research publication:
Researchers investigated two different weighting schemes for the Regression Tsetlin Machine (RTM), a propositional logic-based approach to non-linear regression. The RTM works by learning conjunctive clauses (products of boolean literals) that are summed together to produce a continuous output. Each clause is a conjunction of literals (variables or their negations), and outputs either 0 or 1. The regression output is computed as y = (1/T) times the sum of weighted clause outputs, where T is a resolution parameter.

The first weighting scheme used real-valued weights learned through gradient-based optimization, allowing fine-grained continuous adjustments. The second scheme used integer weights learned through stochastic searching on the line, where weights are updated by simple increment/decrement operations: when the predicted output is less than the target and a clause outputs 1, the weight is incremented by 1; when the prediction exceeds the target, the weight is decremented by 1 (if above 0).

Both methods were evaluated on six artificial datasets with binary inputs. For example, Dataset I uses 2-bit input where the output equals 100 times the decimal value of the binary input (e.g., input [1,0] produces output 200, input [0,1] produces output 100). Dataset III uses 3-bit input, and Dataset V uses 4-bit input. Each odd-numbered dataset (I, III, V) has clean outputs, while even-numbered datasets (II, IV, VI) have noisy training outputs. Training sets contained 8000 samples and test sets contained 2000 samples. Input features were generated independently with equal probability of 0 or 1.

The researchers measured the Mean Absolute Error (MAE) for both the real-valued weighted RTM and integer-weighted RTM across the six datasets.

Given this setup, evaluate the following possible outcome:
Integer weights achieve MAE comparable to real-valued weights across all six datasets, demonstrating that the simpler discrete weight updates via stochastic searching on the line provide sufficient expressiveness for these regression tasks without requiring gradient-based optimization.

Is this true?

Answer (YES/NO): YES